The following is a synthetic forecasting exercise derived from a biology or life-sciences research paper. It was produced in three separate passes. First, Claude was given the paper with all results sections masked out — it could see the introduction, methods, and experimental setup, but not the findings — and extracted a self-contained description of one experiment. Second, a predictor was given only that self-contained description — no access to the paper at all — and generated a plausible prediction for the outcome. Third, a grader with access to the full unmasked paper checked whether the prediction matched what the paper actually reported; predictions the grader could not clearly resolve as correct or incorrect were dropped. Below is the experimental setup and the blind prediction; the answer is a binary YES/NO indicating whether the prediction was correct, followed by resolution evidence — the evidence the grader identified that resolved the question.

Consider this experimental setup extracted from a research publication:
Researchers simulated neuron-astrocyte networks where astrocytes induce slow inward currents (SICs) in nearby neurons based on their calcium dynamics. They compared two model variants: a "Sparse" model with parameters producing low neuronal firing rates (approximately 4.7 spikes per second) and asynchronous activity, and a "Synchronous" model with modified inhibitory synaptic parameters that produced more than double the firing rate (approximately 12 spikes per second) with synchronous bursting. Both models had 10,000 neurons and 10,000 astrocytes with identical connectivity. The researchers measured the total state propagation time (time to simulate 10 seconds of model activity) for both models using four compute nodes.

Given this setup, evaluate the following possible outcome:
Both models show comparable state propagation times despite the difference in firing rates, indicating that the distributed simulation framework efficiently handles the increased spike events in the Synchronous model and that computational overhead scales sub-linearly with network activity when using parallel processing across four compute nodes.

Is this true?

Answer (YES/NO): YES